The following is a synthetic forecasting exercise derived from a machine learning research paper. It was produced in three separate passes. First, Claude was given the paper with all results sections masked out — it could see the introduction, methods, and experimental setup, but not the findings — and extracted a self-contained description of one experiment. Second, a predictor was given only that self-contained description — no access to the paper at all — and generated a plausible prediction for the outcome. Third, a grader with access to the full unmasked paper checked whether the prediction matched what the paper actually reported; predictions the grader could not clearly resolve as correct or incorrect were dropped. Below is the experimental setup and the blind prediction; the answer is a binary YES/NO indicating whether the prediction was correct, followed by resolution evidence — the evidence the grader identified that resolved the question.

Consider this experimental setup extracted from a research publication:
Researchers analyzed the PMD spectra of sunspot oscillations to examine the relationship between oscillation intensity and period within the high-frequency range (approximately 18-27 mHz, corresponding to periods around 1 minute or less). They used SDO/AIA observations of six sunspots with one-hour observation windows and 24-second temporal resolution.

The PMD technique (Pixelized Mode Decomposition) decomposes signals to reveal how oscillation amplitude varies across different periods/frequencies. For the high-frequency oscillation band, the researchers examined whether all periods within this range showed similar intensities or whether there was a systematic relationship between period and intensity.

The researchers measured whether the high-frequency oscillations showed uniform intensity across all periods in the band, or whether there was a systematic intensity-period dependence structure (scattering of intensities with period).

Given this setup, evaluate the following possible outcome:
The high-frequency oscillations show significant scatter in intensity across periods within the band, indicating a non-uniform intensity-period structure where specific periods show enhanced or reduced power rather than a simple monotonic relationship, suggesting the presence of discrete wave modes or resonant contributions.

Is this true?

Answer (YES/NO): YES